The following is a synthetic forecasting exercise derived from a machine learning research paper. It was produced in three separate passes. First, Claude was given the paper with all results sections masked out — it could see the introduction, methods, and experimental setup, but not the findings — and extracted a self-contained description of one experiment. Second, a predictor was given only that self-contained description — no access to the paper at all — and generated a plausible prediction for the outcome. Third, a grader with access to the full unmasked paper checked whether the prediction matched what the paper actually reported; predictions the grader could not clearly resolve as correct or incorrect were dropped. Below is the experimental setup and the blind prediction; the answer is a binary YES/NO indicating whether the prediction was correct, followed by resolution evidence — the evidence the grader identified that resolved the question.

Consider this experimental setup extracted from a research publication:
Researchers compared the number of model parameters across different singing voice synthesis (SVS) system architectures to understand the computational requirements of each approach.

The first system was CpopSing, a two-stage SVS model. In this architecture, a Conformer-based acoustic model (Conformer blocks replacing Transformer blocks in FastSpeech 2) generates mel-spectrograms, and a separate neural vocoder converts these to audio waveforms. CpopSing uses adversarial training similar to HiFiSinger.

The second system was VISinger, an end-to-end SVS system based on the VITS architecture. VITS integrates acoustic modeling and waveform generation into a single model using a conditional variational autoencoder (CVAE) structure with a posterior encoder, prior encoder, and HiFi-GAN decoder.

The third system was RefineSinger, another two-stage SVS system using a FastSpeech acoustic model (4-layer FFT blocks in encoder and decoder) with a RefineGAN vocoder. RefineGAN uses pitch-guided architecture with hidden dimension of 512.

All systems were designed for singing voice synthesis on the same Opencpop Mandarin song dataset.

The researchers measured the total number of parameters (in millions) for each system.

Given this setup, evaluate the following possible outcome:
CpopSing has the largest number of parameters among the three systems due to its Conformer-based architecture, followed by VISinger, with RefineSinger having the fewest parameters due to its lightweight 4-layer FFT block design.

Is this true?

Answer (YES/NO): YES